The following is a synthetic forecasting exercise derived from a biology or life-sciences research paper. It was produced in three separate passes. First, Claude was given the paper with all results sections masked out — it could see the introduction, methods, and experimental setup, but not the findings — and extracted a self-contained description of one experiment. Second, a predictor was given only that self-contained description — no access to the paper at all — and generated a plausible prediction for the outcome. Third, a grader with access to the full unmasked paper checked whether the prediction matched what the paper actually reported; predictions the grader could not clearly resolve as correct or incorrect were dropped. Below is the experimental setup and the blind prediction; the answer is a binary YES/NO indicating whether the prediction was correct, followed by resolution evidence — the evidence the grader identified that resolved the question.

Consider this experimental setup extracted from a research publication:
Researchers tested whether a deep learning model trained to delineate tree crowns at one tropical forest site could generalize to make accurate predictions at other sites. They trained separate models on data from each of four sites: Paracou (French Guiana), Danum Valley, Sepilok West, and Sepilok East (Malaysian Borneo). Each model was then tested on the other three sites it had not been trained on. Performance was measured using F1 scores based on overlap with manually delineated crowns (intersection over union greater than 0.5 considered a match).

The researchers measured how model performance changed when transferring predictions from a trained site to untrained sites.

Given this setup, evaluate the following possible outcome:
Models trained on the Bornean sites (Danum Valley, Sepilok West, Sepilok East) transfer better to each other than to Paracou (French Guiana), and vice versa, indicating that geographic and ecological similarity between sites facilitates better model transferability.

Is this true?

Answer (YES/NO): NO